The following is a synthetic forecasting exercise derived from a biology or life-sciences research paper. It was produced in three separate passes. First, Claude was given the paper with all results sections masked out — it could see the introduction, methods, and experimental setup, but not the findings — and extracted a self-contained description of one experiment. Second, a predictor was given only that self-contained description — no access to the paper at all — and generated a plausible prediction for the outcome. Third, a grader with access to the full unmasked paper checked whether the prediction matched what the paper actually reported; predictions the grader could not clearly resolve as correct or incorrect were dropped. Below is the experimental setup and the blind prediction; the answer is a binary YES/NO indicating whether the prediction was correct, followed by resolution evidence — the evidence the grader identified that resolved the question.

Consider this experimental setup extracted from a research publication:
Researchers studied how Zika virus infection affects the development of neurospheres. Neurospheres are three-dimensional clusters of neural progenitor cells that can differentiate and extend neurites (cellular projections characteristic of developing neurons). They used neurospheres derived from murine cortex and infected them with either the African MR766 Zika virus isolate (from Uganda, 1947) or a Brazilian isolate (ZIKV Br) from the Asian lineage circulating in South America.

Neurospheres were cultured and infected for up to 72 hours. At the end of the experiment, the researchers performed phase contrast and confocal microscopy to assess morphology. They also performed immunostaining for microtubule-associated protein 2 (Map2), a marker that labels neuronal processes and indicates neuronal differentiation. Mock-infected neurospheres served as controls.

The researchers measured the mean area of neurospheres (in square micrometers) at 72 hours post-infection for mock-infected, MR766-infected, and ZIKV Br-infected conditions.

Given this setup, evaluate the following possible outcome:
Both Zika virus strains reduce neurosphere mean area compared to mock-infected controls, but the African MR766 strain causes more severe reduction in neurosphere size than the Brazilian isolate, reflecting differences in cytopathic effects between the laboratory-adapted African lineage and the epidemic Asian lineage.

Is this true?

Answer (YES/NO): NO